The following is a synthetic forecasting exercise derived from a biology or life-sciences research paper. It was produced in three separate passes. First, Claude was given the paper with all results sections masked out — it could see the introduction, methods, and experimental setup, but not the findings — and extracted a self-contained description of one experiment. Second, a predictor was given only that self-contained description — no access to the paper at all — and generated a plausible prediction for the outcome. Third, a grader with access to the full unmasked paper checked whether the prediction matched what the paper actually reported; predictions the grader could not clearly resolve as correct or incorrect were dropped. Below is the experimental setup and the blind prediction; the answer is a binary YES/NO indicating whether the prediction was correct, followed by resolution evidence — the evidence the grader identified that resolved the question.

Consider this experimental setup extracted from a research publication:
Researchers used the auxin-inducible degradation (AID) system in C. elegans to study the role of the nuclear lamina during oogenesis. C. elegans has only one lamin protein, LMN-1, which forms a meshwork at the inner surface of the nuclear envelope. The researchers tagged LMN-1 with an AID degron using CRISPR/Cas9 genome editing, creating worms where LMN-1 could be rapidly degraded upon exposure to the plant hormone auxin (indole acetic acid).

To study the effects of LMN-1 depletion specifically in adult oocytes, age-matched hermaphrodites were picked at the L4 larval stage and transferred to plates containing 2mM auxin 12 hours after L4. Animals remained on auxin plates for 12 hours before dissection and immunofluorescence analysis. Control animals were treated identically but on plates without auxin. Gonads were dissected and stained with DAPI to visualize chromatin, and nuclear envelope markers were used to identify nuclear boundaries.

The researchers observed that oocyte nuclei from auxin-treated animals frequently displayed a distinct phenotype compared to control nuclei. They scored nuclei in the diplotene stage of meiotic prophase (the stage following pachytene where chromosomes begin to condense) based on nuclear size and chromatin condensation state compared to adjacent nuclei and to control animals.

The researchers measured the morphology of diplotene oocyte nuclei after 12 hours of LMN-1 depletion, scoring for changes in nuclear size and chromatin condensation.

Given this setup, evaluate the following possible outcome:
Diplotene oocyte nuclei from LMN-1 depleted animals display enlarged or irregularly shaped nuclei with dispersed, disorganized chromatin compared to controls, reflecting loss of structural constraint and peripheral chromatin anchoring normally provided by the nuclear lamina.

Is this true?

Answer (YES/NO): NO